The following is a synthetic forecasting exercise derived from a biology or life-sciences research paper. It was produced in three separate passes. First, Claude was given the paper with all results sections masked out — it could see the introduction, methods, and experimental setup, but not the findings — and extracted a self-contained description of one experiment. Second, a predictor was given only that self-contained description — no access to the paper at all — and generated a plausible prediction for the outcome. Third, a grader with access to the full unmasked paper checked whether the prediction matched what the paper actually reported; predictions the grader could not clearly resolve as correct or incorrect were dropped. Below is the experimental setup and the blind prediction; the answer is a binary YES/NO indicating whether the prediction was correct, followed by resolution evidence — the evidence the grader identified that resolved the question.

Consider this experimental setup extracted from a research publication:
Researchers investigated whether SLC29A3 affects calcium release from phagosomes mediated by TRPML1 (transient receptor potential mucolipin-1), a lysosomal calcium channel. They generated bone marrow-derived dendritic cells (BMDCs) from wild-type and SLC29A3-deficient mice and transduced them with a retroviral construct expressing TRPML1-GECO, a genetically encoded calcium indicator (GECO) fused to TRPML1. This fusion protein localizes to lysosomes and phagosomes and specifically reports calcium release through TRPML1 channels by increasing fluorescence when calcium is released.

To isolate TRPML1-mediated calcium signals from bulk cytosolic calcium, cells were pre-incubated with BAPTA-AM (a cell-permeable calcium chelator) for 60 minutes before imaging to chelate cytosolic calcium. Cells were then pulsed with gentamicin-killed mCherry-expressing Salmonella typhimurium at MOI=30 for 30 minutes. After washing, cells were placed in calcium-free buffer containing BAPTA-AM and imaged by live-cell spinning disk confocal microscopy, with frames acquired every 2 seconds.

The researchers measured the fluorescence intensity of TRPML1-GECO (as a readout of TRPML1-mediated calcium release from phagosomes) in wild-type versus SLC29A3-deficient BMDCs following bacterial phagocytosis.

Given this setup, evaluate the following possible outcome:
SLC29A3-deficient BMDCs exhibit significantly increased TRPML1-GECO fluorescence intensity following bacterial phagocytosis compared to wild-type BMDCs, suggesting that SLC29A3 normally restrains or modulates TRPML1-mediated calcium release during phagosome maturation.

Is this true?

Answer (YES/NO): NO